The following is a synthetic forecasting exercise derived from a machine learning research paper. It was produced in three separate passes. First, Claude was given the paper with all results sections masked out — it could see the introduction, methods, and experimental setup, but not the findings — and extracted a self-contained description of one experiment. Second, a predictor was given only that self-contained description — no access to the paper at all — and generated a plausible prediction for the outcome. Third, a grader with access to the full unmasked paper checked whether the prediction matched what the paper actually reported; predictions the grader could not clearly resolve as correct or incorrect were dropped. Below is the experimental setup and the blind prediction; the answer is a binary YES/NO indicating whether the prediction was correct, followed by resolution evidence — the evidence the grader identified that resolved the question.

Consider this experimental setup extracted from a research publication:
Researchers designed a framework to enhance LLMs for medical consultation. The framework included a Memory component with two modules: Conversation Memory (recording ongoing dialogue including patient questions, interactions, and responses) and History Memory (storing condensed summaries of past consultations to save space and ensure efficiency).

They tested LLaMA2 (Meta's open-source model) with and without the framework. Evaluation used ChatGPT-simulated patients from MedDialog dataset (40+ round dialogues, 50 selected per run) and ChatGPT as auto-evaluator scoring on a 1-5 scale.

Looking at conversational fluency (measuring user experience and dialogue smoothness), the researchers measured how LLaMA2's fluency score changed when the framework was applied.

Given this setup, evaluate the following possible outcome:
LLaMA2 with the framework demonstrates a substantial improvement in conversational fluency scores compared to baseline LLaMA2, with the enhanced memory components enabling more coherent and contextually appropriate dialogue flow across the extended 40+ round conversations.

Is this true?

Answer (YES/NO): NO